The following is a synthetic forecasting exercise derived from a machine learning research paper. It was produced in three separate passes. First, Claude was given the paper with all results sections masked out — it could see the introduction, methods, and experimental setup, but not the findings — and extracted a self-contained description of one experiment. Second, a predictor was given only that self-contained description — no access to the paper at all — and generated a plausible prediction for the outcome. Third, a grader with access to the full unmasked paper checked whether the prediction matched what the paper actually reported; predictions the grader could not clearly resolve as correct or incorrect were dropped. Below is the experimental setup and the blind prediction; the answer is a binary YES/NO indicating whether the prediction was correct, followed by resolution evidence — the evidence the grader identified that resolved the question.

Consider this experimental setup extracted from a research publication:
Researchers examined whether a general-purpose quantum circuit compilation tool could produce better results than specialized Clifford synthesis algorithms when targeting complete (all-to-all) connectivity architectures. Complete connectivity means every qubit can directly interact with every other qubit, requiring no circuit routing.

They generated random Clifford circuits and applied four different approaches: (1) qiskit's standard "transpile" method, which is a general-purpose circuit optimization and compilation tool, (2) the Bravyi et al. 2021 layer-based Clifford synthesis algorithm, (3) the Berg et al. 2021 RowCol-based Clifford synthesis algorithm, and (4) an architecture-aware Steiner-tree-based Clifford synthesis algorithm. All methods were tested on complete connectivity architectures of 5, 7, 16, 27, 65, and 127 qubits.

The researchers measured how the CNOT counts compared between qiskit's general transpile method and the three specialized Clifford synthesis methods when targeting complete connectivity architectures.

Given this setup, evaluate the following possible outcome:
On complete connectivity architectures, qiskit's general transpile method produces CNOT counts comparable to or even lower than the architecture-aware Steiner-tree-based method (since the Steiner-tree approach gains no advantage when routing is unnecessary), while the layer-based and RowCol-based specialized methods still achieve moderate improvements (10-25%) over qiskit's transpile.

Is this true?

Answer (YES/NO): NO